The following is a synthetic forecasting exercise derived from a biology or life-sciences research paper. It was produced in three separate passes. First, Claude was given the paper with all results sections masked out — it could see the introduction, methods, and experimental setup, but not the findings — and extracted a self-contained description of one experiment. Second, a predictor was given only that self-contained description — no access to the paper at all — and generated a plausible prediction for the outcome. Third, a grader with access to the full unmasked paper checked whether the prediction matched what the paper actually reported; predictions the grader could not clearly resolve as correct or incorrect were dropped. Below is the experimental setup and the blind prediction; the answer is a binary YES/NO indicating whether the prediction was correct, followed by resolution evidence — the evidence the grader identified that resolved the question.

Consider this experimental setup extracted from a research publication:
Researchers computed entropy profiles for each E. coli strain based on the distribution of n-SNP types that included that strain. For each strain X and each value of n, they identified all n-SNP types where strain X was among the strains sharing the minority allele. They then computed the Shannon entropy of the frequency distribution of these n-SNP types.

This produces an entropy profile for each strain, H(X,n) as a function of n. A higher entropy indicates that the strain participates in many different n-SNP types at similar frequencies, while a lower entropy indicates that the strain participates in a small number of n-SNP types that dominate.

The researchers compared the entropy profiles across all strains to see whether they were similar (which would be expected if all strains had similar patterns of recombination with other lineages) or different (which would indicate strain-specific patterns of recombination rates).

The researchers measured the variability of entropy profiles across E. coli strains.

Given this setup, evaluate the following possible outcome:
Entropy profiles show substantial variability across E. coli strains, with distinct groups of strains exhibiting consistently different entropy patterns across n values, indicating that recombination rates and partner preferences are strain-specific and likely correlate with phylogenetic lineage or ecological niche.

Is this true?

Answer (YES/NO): YES